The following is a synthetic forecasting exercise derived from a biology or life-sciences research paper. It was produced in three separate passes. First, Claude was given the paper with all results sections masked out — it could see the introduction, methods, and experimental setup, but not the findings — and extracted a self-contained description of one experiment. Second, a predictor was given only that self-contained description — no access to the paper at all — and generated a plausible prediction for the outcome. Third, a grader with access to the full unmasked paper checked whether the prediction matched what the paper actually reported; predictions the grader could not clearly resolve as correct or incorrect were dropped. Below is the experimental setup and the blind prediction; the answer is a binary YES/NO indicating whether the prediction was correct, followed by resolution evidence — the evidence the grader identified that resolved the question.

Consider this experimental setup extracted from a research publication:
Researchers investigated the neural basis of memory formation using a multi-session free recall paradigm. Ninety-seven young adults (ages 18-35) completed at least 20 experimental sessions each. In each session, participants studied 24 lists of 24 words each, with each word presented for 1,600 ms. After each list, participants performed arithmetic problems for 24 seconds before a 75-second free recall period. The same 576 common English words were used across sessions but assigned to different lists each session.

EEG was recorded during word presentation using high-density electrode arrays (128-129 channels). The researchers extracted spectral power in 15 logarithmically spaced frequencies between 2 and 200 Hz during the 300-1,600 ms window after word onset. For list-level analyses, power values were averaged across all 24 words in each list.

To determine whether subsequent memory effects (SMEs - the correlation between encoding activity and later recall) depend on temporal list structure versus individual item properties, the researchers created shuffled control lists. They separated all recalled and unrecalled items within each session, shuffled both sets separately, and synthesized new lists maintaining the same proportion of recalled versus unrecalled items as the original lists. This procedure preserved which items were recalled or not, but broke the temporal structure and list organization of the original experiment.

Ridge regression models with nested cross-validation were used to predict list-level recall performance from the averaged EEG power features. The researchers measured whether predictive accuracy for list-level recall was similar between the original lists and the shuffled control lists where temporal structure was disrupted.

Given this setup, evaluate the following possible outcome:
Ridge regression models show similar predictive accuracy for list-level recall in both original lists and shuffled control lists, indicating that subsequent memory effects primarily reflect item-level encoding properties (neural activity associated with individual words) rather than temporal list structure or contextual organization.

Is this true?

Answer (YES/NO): NO